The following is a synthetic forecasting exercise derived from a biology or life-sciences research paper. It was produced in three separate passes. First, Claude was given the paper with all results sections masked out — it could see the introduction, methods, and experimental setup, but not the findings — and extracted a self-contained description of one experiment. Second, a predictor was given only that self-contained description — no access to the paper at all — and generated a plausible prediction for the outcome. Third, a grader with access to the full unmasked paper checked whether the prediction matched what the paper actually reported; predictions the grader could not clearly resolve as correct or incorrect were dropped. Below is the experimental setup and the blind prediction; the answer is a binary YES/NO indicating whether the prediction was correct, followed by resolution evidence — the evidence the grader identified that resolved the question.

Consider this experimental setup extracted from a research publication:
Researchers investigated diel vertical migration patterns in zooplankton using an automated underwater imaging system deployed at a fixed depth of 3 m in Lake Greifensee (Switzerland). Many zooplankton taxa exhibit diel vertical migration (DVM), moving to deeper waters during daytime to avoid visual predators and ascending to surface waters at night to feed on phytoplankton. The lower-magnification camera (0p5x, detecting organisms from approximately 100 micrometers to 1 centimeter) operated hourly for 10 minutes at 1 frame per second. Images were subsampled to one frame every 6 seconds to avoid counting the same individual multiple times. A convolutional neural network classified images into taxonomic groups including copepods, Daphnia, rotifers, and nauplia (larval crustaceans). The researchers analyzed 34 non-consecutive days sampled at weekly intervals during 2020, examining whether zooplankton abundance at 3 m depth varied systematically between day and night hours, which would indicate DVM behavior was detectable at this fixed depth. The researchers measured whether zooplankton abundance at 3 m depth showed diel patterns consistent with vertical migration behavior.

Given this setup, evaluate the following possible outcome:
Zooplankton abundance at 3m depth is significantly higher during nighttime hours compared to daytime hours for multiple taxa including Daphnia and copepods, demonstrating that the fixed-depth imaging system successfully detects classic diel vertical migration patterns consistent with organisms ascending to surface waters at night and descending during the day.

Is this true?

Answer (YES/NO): YES